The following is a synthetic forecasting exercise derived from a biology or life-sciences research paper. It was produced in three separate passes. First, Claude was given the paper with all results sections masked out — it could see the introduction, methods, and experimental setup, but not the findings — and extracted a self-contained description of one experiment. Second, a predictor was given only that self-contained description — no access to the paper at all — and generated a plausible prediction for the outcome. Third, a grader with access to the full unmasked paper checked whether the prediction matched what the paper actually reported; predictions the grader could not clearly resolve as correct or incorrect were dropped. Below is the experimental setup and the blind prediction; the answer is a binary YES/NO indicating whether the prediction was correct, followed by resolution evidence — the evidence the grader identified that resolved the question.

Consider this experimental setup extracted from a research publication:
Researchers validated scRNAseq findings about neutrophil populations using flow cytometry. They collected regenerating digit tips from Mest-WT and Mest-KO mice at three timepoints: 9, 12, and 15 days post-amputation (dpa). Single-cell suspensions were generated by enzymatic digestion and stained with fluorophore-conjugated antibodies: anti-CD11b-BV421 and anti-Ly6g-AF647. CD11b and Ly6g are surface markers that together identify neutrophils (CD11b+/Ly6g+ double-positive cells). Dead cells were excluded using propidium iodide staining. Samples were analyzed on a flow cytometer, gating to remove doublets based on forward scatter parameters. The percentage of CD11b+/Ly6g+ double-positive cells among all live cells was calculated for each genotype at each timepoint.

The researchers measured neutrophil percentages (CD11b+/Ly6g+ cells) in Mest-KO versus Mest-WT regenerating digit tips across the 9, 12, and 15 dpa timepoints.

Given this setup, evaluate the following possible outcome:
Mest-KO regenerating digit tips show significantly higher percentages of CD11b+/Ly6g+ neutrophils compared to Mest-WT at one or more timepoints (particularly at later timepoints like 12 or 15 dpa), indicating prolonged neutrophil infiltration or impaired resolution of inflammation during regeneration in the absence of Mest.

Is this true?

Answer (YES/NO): YES